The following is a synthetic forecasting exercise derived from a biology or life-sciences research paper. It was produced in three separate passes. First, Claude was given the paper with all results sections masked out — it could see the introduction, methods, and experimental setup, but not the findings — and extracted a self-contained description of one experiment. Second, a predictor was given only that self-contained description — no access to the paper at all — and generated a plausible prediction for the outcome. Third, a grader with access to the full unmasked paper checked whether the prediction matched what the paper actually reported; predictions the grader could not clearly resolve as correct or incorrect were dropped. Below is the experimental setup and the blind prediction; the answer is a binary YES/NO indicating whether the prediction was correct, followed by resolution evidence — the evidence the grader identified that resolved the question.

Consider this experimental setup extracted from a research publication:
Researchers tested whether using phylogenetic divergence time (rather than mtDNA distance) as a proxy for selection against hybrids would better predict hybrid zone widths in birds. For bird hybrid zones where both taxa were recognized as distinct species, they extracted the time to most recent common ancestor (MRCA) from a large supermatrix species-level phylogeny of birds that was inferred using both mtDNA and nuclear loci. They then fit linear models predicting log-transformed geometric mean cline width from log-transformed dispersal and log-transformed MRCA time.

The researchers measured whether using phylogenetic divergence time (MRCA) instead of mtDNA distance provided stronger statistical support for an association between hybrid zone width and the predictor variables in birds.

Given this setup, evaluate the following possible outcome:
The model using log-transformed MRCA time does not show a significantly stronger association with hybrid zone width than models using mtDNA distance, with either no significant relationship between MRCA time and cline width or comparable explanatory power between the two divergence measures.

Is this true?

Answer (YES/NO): YES